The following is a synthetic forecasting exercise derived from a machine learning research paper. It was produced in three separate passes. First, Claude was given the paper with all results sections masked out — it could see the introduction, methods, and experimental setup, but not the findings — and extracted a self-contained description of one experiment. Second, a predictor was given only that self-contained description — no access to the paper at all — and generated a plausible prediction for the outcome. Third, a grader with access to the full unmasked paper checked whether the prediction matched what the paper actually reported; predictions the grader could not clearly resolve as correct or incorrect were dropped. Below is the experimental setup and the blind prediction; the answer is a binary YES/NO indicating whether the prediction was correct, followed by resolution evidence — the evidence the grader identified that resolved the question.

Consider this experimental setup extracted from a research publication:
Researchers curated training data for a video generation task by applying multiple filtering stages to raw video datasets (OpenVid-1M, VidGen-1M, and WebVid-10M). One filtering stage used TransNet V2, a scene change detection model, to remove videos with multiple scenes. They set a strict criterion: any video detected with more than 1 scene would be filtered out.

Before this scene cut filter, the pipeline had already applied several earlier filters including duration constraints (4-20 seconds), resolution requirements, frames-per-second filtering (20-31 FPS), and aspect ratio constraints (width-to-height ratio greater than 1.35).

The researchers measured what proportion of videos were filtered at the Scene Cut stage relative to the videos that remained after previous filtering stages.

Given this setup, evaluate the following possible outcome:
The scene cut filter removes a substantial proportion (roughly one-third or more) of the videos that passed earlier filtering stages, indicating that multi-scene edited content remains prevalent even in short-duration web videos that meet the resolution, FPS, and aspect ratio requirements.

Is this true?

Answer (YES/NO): NO